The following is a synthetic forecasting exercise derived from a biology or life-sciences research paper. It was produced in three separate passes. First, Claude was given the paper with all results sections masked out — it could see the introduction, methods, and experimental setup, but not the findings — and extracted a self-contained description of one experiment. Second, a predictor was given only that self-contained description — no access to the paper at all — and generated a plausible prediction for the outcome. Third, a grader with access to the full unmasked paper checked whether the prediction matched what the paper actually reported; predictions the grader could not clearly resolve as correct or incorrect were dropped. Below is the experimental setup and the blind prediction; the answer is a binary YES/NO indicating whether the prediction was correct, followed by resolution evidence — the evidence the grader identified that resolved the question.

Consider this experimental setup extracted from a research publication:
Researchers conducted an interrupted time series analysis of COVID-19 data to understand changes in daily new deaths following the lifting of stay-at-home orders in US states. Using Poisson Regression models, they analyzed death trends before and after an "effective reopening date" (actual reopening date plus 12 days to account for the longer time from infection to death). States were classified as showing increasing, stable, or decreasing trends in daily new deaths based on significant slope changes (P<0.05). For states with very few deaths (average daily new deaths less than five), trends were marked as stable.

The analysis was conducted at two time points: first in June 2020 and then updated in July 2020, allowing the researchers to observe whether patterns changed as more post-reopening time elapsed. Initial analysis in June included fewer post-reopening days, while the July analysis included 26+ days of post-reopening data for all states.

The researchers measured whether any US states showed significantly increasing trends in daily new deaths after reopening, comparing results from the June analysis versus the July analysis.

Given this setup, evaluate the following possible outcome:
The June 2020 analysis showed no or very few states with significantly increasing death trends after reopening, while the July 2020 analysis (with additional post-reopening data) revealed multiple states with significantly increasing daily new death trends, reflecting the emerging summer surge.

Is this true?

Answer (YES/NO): YES